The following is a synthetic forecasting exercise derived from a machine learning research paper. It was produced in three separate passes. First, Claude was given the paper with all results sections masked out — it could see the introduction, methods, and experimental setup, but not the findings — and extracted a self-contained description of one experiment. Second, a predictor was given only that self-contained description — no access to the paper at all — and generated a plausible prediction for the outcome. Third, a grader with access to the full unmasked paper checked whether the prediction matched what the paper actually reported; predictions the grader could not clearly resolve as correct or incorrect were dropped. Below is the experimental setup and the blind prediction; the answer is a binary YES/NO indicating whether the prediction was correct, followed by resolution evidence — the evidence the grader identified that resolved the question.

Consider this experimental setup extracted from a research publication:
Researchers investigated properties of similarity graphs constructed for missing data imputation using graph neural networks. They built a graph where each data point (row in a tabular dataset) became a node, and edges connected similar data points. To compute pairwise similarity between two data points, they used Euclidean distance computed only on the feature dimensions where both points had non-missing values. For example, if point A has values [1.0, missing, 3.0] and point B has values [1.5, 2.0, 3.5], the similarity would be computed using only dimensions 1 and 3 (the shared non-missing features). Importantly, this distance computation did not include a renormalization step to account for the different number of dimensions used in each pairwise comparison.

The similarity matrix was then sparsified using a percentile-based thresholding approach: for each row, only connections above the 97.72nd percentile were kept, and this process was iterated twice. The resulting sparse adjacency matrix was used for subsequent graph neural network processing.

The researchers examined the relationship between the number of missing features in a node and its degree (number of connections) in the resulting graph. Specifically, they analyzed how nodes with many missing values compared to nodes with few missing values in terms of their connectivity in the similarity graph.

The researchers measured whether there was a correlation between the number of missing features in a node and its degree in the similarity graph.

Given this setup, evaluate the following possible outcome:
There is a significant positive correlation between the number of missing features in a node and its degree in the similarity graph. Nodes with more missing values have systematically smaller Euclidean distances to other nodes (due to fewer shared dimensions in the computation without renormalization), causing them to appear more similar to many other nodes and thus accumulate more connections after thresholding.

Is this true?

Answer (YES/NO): YES